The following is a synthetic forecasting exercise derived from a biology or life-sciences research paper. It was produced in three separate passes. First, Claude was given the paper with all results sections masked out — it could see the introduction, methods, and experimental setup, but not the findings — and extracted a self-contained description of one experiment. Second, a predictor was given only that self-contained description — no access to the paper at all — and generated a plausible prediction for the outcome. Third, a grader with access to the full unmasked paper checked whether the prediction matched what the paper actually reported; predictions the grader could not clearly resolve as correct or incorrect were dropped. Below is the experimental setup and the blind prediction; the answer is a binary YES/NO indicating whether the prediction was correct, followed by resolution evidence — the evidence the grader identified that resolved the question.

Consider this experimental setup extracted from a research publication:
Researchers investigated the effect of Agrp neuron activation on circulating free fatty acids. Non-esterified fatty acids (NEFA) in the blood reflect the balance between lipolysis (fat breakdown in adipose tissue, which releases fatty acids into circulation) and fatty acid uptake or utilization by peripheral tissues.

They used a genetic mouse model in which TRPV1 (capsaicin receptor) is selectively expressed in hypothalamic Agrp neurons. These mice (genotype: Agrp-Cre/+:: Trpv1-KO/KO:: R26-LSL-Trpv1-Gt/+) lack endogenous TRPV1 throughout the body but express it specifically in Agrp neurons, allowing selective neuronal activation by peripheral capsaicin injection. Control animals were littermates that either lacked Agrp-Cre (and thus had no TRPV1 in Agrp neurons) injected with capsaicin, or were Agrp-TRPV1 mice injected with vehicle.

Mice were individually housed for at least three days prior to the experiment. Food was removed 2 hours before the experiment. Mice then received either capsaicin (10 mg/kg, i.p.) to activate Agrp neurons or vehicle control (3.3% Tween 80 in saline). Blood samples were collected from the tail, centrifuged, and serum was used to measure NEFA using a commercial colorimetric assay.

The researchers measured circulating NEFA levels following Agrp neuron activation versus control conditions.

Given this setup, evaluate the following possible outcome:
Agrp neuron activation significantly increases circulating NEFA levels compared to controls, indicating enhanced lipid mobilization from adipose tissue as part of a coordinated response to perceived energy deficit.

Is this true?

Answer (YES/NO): NO